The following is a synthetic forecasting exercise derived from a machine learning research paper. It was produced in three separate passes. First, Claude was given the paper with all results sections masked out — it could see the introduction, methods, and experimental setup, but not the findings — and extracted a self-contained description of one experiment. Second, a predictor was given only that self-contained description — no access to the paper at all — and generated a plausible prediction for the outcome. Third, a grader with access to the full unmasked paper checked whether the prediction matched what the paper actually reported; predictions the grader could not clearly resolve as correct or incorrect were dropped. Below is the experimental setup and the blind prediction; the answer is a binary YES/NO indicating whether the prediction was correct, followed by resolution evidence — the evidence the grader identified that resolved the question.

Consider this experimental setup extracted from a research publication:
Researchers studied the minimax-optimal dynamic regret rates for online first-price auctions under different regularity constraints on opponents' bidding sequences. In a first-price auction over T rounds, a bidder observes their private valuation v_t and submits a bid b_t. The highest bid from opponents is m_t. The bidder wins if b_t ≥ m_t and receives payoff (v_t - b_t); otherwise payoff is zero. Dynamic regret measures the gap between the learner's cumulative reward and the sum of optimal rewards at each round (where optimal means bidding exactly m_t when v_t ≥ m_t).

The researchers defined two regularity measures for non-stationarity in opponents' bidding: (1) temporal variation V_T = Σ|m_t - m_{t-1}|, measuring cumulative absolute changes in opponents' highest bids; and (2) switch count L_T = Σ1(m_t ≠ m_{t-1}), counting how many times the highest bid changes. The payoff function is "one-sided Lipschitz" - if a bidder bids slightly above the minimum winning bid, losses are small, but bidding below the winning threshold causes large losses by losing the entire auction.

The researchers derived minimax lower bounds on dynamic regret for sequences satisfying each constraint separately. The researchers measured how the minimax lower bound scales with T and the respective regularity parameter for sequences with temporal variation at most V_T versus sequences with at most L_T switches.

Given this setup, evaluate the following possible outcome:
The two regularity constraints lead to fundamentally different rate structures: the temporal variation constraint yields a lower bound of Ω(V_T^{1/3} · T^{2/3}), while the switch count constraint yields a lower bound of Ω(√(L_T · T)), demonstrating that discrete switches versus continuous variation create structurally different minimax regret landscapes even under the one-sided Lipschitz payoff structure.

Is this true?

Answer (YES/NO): NO